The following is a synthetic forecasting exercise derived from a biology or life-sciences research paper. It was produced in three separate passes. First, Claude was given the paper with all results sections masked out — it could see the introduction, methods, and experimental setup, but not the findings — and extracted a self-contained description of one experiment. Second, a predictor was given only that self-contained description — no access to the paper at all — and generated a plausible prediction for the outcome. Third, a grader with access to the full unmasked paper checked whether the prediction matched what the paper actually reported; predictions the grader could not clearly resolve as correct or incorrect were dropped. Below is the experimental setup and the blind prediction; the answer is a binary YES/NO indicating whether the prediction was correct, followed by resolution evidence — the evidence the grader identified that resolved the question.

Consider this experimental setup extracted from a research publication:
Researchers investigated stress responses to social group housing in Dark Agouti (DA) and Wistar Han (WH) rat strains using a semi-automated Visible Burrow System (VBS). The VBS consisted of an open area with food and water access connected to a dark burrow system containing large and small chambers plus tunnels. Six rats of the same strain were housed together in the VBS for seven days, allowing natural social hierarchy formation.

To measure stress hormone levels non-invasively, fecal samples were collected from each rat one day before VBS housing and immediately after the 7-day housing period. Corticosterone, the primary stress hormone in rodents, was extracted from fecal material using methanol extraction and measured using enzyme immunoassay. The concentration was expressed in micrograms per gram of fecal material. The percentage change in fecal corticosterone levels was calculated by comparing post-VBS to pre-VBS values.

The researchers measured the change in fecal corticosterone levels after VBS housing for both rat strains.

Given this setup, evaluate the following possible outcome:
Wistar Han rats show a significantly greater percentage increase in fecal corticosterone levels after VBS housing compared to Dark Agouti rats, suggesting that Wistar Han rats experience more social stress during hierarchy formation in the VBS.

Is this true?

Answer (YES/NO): NO